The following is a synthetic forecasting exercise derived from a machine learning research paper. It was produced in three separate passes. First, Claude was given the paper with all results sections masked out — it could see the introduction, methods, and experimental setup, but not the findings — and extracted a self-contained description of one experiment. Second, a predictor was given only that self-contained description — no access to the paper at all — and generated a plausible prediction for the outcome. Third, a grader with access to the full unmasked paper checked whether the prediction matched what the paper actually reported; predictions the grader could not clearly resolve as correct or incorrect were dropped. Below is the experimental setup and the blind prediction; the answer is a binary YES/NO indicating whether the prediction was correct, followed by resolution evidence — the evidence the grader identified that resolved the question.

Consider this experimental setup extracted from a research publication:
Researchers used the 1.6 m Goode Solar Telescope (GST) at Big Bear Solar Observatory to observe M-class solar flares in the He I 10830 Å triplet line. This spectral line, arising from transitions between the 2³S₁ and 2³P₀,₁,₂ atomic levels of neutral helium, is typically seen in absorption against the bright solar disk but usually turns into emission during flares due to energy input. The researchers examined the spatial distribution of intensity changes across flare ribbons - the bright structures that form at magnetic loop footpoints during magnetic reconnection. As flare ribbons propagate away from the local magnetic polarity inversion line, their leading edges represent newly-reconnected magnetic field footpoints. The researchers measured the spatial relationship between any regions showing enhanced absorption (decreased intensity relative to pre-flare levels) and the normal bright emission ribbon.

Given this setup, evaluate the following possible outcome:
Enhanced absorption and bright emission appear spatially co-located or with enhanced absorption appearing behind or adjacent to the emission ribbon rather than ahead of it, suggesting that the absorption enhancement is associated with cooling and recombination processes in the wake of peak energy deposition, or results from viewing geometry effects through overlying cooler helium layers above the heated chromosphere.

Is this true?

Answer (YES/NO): NO